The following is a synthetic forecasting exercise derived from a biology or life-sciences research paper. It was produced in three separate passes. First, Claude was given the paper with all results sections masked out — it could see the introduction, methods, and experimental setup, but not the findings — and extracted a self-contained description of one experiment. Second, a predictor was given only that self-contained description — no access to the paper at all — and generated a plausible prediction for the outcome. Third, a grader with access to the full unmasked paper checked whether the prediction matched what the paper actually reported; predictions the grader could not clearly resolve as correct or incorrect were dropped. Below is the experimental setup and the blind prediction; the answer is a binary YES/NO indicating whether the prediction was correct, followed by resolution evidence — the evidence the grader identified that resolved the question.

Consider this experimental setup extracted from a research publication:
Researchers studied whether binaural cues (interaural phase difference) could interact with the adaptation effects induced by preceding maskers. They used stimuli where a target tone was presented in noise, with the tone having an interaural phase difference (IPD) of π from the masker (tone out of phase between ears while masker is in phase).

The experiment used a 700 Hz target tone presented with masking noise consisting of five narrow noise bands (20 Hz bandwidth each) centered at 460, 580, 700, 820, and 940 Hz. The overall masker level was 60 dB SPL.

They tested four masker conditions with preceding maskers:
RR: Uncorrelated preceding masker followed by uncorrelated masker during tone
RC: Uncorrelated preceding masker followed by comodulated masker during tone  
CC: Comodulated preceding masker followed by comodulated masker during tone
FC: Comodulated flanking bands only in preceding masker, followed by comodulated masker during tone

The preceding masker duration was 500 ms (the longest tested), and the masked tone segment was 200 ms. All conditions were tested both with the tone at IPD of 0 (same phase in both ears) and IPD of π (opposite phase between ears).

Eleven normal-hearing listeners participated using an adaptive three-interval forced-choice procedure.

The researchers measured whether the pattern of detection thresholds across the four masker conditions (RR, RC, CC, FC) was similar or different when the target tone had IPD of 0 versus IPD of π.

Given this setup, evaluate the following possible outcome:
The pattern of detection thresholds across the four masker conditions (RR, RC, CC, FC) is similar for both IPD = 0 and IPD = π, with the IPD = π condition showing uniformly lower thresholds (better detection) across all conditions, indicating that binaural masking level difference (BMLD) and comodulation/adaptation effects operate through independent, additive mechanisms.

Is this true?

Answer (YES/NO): NO